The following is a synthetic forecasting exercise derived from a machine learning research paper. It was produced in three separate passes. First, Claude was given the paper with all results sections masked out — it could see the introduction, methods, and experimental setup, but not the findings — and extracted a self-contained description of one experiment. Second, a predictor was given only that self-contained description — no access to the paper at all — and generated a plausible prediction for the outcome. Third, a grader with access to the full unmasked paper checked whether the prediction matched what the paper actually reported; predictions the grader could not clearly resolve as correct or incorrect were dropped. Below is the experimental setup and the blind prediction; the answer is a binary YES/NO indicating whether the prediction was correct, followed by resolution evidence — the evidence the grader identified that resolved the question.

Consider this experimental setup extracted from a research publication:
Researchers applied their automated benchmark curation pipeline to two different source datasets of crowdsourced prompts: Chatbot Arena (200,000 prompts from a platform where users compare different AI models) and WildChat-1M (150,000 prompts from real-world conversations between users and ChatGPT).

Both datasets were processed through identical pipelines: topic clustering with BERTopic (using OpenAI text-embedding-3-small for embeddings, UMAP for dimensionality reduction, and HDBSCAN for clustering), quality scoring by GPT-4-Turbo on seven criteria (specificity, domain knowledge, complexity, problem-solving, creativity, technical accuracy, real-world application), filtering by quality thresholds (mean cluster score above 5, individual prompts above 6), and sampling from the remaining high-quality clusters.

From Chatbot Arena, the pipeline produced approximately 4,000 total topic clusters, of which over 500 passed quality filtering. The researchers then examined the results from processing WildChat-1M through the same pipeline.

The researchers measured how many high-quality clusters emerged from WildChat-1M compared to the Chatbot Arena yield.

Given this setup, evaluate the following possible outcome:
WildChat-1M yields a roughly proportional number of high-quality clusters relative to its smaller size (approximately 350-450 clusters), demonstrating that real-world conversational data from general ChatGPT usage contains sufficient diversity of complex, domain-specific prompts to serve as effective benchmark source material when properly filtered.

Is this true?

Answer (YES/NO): NO